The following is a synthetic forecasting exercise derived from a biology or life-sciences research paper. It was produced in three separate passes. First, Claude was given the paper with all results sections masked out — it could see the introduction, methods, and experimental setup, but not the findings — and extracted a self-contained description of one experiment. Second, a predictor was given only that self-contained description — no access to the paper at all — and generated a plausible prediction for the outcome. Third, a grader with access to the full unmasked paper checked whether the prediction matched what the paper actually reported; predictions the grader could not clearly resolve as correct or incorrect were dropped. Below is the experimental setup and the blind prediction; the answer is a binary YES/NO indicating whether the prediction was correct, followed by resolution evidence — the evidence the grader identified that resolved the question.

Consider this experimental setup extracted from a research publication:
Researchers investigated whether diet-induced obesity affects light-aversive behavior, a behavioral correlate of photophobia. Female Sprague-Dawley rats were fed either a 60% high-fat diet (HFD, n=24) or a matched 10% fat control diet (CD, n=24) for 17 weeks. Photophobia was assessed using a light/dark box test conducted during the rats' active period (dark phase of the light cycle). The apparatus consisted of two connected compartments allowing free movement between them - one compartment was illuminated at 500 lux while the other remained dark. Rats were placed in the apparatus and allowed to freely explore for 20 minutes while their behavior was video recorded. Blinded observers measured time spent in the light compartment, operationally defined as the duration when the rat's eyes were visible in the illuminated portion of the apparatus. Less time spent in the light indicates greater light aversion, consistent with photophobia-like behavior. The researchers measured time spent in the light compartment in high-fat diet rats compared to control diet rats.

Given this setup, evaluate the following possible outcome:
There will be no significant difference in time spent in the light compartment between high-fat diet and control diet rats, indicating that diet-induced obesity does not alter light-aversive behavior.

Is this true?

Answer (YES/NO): YES